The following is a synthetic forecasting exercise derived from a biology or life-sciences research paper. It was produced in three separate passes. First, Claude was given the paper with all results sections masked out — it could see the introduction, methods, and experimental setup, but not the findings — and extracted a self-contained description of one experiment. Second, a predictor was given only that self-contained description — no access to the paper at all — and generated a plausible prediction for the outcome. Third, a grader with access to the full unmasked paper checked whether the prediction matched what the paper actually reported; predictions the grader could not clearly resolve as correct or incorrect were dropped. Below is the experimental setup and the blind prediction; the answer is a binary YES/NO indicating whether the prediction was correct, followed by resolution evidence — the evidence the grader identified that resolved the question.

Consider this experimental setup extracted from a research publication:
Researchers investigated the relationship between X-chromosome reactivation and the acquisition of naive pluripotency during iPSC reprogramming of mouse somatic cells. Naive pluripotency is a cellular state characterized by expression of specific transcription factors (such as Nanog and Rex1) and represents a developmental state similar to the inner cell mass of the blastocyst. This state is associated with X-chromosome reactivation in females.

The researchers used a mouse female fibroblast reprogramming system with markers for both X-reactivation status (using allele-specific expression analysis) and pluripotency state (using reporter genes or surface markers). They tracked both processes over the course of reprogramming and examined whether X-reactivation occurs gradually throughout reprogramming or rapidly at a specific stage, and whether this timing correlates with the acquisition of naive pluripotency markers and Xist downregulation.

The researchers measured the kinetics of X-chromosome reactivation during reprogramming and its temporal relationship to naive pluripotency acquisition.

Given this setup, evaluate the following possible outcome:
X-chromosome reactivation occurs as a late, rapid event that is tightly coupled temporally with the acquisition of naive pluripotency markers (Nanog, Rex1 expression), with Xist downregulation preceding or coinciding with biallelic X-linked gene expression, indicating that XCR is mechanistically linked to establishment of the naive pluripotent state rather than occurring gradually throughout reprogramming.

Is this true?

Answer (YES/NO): YES